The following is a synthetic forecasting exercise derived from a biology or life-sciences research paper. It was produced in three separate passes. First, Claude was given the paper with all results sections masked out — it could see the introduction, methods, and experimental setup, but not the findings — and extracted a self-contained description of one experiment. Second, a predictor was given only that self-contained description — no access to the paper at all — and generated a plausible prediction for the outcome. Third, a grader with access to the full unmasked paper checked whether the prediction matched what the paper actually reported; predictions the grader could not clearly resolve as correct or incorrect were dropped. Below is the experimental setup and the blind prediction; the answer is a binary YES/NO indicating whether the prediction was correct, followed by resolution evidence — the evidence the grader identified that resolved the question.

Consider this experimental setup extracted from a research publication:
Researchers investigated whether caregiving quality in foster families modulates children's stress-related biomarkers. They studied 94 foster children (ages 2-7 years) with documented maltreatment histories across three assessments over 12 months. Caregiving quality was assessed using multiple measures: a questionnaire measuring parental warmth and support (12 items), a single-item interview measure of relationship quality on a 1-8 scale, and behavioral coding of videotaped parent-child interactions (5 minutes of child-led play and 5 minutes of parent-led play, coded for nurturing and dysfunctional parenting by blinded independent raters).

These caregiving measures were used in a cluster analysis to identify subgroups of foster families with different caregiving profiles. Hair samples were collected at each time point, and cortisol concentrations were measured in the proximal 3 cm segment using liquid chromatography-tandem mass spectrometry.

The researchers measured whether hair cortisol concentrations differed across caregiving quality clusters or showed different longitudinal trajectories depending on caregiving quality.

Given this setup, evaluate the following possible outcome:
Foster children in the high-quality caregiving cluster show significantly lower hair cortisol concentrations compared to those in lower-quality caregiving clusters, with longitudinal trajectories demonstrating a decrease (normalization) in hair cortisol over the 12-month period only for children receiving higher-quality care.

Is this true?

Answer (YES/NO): NO